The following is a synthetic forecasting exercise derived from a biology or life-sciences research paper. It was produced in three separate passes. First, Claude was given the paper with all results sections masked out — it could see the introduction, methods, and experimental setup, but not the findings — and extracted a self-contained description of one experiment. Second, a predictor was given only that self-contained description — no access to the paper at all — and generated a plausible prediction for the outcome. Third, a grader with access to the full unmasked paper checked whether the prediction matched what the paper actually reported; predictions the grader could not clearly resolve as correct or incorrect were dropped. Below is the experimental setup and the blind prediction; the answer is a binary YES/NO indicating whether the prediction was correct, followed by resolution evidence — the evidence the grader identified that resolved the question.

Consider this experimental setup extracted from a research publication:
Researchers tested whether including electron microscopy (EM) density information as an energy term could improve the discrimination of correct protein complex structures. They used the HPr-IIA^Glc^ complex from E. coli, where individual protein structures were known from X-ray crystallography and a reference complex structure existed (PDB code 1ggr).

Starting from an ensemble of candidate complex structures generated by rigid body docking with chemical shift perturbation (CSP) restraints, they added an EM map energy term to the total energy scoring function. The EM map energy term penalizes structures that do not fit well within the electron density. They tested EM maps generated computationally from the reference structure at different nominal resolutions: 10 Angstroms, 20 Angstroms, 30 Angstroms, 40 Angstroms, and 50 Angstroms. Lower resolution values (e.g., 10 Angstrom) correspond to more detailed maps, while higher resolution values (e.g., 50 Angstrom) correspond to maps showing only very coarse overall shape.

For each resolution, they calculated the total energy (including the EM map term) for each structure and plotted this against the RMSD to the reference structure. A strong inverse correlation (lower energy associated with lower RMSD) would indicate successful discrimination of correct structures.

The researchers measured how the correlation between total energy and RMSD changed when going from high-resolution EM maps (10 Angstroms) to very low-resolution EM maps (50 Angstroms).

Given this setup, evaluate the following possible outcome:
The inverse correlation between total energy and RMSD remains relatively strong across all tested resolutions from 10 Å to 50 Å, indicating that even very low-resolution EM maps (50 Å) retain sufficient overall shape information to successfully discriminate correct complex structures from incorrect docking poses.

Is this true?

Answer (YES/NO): NO